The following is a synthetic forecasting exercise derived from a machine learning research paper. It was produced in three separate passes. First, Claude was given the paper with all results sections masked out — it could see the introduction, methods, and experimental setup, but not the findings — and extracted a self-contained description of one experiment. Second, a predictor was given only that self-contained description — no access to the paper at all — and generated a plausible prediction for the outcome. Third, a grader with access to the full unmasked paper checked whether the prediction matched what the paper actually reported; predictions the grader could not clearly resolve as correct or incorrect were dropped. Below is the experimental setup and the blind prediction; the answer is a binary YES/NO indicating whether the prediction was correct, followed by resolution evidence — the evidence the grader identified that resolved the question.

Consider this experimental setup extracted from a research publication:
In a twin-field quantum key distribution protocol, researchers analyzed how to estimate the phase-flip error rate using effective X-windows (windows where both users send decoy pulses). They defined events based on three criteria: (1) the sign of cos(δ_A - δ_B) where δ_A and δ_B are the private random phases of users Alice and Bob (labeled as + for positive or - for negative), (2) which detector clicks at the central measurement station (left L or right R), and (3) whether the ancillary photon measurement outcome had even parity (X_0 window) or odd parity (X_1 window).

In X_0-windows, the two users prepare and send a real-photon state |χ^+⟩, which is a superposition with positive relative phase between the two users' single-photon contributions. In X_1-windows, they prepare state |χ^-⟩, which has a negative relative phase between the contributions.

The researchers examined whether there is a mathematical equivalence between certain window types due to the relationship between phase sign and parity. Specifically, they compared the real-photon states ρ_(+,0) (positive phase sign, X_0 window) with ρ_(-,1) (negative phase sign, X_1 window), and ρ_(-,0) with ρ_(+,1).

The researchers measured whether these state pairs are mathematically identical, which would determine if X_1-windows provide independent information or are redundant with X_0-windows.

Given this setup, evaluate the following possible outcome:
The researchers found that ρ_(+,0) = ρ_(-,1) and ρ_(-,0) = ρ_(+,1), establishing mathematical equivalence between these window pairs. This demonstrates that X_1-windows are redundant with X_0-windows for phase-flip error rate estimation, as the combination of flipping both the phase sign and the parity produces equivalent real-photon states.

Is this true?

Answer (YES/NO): YES